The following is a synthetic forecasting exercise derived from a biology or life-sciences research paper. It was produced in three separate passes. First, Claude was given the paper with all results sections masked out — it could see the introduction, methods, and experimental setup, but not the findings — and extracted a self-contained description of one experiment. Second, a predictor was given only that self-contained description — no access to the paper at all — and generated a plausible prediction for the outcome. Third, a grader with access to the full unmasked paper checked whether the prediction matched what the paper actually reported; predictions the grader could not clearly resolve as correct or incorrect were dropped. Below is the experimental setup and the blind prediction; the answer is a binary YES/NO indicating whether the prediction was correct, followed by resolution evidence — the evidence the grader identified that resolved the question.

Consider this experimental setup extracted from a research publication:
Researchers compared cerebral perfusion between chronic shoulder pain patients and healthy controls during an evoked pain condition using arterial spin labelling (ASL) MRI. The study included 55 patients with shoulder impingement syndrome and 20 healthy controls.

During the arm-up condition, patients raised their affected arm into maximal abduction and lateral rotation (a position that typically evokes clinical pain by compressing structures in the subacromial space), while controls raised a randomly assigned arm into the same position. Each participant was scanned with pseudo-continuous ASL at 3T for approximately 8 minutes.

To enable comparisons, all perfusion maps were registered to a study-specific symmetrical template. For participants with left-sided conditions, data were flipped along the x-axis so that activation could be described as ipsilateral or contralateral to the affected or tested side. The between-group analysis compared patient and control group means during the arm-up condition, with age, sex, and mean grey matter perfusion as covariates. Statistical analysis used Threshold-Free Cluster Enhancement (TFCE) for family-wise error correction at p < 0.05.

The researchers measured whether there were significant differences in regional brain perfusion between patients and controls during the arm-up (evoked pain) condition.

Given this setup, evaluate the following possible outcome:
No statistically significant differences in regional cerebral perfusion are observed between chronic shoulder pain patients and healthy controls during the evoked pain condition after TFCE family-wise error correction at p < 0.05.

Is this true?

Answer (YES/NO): NO